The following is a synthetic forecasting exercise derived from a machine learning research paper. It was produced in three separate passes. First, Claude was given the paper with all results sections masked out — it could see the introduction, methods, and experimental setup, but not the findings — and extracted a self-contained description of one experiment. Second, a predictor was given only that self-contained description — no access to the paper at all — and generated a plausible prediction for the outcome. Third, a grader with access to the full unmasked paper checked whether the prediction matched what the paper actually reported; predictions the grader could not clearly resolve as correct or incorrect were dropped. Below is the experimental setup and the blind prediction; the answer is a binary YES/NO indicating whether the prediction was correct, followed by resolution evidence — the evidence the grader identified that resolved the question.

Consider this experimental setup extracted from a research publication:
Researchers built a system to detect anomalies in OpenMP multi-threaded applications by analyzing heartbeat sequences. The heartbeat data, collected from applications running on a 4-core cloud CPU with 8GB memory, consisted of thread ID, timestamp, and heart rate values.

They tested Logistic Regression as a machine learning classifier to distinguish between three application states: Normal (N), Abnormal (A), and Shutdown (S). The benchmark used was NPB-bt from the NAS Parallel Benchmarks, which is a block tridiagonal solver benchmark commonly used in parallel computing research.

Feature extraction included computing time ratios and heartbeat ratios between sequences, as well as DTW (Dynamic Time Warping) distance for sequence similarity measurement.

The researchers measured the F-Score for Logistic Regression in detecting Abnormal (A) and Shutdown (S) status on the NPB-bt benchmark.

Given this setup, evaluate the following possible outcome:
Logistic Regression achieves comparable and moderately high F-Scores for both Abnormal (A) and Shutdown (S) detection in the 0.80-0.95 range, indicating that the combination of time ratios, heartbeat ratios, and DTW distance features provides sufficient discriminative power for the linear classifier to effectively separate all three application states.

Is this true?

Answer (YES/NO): NO